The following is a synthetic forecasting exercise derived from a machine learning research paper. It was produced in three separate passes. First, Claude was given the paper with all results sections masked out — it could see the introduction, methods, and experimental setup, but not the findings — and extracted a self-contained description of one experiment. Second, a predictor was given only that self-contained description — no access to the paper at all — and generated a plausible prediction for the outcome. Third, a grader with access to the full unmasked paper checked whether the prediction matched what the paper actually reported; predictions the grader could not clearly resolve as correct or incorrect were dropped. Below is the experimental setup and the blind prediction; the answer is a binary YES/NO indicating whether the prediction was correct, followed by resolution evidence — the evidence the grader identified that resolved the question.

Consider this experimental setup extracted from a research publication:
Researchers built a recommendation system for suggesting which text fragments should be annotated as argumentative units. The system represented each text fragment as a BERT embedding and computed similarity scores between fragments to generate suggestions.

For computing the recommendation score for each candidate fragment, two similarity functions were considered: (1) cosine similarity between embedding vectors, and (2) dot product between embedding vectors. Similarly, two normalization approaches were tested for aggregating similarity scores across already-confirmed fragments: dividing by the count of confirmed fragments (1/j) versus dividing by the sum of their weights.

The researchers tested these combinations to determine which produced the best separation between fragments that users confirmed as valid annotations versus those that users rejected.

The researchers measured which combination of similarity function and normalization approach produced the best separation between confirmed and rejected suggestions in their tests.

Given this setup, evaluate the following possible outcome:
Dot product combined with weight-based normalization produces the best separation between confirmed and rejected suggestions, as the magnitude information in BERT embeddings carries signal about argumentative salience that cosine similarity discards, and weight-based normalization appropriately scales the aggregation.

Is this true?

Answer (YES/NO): NO